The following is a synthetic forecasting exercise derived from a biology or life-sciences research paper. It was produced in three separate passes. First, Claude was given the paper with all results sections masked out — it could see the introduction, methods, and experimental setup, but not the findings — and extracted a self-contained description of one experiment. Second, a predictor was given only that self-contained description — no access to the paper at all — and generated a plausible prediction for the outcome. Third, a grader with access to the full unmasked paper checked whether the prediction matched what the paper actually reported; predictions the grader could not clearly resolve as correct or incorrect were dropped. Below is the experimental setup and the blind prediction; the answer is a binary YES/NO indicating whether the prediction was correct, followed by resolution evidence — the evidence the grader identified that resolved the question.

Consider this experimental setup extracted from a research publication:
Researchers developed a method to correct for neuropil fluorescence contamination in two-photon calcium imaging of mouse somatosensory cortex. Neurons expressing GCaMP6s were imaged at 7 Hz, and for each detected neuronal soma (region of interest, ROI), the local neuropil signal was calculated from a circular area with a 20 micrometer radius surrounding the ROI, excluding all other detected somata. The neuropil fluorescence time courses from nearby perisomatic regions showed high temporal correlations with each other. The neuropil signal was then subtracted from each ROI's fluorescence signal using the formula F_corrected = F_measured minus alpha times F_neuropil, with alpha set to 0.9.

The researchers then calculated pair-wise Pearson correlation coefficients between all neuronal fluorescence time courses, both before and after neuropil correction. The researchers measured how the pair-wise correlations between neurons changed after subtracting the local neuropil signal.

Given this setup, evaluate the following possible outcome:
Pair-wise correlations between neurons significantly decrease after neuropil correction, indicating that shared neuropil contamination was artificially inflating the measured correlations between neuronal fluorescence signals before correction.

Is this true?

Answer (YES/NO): YES